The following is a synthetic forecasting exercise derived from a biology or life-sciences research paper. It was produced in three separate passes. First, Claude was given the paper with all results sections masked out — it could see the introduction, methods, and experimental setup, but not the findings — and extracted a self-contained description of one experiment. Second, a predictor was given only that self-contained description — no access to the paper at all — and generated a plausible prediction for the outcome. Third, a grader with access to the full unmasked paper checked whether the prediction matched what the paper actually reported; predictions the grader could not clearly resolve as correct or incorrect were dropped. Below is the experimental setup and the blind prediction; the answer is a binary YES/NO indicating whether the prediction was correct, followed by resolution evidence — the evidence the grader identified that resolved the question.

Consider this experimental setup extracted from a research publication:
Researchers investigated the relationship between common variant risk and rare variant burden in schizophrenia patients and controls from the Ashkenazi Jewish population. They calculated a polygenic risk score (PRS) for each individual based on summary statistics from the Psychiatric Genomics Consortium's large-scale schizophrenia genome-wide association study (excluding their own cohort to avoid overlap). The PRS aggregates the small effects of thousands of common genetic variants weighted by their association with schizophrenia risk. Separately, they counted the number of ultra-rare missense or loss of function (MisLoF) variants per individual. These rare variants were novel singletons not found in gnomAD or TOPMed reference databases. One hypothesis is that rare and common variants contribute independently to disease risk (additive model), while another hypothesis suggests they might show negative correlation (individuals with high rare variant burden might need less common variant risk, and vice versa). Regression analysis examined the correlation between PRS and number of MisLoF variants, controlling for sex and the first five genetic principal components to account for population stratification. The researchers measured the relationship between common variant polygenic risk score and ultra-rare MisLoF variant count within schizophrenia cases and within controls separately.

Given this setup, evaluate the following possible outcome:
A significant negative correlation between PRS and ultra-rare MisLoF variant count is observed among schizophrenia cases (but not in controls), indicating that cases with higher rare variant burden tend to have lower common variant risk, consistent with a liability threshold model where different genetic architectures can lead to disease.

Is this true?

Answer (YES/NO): YES